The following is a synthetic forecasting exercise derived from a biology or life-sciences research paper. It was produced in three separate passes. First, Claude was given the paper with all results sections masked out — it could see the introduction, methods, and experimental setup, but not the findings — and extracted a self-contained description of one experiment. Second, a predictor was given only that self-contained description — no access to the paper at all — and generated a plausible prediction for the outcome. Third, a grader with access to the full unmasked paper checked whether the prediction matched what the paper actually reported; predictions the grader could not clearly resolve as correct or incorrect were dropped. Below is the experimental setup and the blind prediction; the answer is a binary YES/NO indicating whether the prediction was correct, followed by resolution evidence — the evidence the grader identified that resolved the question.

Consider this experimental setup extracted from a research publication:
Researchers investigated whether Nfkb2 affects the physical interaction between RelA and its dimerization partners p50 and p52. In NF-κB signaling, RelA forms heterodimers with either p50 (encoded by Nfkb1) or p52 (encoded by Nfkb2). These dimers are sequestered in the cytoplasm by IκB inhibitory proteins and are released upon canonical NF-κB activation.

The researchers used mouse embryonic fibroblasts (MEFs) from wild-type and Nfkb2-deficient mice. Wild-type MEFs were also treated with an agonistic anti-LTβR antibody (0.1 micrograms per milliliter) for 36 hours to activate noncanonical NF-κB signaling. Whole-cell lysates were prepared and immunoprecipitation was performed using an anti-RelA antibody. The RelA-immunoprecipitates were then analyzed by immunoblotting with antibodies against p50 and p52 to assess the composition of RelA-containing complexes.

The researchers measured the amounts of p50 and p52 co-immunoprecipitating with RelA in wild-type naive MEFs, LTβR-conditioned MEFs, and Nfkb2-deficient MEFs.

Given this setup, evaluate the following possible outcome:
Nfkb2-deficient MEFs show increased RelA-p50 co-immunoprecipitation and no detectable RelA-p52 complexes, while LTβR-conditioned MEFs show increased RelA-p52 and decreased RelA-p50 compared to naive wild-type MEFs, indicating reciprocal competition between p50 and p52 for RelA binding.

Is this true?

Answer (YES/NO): NO